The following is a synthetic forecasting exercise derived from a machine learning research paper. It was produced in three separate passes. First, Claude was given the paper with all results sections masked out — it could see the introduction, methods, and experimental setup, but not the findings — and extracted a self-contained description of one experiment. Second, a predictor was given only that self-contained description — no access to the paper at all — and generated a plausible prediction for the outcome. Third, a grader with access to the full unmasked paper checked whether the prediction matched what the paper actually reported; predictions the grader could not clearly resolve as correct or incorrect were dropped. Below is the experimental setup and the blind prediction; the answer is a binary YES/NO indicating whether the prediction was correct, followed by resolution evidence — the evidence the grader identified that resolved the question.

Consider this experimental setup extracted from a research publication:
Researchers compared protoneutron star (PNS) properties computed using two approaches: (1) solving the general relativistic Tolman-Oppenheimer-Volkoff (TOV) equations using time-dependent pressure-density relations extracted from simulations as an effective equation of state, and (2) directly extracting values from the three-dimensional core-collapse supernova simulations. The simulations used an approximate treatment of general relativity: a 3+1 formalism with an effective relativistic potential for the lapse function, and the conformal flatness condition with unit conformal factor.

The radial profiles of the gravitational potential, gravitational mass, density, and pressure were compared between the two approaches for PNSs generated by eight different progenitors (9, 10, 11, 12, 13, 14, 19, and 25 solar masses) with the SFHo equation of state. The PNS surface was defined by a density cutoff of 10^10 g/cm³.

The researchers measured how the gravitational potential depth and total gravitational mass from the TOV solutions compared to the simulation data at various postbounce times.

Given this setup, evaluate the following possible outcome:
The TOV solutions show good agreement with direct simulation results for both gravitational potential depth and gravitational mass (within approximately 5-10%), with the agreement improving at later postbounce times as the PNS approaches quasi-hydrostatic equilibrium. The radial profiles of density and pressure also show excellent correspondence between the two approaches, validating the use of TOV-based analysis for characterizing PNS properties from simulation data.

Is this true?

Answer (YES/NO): NO